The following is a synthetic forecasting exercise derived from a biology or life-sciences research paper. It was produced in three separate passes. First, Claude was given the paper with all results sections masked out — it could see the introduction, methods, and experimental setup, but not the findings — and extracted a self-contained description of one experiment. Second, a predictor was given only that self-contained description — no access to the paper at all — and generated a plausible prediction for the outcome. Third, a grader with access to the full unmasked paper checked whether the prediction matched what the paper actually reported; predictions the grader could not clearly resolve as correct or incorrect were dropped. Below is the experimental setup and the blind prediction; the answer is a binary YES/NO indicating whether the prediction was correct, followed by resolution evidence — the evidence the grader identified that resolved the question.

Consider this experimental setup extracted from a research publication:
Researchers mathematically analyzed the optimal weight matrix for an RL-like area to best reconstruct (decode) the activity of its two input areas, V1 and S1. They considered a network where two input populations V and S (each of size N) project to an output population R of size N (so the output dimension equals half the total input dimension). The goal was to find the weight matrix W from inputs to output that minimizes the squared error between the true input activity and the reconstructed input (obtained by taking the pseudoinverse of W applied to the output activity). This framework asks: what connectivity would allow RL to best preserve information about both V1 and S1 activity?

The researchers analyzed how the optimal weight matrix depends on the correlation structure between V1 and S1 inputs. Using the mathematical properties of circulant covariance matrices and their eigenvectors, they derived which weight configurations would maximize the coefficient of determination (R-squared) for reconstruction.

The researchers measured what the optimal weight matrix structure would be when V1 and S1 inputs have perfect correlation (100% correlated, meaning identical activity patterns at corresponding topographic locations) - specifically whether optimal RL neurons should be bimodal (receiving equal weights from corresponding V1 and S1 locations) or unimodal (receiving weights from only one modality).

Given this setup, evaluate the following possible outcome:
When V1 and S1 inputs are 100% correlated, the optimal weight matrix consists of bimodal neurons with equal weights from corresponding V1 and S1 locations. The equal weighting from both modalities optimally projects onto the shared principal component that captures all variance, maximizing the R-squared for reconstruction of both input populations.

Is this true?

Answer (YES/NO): YES